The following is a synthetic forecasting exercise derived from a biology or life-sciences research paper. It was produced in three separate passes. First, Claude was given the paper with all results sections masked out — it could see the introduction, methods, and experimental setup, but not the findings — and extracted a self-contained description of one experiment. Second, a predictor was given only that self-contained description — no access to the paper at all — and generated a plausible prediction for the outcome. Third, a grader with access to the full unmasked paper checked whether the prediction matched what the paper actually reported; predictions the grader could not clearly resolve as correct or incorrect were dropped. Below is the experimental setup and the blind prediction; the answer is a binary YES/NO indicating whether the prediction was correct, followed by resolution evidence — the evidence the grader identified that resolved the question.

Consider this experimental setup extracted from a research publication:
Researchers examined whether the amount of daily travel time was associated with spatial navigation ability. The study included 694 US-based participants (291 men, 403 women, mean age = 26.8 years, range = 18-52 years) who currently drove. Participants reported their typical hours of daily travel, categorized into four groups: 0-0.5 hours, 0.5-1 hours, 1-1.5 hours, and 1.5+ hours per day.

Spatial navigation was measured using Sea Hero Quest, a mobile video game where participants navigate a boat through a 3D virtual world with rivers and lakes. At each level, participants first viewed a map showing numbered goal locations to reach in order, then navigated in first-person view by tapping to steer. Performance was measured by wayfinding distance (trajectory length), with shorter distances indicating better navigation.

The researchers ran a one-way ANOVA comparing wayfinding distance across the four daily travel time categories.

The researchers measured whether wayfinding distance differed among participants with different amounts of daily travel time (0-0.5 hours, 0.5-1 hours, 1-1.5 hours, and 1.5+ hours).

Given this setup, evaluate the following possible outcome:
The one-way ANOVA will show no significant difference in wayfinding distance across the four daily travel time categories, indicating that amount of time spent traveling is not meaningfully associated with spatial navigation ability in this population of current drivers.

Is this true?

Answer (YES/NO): YES